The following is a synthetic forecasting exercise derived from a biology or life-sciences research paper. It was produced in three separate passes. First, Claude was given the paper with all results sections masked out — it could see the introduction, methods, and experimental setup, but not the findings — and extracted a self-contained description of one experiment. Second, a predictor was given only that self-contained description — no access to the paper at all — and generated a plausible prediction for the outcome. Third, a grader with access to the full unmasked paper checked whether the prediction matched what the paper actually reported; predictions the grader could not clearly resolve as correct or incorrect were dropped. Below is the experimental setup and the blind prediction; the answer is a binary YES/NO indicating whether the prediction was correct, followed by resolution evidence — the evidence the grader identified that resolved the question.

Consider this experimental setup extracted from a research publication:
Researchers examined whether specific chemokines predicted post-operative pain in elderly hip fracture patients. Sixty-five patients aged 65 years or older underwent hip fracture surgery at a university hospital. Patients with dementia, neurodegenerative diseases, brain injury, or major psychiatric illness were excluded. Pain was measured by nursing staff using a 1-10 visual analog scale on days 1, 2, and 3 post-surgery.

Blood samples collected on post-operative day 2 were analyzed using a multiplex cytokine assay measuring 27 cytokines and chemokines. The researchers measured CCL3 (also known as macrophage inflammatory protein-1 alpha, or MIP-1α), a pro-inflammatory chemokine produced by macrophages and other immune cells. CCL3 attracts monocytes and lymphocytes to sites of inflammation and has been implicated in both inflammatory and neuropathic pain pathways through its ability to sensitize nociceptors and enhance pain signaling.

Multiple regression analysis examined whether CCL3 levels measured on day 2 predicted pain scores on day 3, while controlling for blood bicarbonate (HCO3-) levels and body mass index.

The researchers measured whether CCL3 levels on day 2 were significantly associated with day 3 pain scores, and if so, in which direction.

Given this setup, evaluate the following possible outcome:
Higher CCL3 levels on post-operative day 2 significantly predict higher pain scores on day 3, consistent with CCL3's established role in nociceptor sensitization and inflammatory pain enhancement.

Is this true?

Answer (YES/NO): YES